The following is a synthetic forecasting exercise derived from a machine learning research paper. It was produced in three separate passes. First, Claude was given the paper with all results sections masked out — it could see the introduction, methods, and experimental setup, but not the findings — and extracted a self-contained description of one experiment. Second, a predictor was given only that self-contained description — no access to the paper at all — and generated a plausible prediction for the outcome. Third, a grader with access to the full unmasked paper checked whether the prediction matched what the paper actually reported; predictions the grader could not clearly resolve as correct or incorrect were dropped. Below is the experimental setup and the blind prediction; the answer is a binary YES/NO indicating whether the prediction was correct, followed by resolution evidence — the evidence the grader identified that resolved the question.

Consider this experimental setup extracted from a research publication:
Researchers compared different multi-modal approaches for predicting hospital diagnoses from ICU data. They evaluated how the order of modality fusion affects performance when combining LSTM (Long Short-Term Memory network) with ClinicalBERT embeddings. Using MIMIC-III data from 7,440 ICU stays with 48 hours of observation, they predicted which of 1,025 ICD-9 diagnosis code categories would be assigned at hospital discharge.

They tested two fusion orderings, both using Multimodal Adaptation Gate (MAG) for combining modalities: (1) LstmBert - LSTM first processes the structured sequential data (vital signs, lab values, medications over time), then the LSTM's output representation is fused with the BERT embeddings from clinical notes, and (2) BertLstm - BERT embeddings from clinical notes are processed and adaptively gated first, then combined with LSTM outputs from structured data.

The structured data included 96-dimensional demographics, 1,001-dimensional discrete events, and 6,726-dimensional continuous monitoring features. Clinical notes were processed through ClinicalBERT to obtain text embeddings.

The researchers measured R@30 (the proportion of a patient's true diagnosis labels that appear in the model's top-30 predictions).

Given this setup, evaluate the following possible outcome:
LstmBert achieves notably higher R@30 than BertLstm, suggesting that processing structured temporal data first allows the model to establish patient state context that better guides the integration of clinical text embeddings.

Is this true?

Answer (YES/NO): NO